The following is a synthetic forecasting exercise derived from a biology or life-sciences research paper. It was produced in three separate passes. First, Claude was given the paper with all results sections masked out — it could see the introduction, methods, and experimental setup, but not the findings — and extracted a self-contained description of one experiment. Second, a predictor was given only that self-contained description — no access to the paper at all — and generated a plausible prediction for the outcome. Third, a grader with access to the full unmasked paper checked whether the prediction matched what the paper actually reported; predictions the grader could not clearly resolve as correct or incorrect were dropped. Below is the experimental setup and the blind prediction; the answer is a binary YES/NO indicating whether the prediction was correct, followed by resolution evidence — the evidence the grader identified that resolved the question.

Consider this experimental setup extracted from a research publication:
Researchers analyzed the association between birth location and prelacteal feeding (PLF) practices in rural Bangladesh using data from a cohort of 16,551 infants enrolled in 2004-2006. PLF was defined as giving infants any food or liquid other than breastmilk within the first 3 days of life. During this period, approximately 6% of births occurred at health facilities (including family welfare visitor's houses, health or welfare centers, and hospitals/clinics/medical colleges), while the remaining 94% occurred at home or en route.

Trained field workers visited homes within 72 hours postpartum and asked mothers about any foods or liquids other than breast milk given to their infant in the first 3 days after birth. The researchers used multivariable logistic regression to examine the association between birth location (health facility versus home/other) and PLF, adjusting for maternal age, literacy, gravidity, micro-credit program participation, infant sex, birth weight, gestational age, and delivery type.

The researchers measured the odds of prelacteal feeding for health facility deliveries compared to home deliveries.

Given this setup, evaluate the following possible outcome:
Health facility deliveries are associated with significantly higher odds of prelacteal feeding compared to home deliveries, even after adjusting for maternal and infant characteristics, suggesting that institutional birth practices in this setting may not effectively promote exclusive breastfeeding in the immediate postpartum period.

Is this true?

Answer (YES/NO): NO